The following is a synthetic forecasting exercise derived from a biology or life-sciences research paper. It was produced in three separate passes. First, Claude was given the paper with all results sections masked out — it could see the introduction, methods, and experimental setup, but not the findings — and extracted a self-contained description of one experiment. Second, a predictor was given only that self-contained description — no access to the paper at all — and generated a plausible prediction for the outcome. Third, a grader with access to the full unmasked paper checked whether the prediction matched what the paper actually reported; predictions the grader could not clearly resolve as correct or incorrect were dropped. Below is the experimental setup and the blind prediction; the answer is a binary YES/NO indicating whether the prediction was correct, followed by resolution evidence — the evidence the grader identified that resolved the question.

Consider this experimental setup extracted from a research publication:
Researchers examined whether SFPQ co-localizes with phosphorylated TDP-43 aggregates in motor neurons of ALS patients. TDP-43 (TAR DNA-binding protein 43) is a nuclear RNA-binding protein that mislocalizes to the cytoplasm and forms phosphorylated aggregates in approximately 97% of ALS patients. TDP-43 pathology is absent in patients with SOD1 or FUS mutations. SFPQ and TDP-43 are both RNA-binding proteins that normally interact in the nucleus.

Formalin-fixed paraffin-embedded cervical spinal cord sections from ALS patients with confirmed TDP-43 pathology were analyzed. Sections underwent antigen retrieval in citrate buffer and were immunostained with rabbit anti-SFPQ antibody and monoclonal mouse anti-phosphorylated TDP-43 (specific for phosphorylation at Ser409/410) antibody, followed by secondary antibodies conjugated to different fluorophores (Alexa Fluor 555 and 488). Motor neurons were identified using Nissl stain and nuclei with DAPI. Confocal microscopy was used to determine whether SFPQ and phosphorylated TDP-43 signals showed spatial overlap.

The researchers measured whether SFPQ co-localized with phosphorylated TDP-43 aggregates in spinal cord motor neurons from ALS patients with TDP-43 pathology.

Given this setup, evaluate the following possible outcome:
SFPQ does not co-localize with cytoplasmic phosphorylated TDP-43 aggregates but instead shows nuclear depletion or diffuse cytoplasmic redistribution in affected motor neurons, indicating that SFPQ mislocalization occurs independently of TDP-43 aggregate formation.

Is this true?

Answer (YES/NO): NO